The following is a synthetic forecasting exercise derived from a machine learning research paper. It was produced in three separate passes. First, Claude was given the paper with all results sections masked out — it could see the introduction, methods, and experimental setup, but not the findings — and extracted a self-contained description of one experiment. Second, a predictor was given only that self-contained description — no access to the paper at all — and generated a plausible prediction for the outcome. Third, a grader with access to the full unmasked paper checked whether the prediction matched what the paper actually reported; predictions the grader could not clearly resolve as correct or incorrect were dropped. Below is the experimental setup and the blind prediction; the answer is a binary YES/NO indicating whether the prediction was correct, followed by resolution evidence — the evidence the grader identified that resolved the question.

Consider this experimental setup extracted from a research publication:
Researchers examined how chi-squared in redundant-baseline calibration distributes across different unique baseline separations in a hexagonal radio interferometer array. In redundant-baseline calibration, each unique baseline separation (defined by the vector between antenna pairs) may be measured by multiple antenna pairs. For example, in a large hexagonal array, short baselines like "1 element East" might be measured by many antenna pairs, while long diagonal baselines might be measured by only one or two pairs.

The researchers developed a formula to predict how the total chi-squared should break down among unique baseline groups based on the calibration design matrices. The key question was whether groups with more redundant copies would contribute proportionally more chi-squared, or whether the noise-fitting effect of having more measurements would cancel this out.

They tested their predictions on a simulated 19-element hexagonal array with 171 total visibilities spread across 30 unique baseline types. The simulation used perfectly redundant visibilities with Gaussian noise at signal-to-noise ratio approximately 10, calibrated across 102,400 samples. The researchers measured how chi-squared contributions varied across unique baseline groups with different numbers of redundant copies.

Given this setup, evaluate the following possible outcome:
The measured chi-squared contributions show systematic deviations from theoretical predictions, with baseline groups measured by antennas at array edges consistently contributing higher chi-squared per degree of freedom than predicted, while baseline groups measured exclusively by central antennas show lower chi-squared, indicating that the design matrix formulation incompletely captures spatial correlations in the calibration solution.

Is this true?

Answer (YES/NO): NO